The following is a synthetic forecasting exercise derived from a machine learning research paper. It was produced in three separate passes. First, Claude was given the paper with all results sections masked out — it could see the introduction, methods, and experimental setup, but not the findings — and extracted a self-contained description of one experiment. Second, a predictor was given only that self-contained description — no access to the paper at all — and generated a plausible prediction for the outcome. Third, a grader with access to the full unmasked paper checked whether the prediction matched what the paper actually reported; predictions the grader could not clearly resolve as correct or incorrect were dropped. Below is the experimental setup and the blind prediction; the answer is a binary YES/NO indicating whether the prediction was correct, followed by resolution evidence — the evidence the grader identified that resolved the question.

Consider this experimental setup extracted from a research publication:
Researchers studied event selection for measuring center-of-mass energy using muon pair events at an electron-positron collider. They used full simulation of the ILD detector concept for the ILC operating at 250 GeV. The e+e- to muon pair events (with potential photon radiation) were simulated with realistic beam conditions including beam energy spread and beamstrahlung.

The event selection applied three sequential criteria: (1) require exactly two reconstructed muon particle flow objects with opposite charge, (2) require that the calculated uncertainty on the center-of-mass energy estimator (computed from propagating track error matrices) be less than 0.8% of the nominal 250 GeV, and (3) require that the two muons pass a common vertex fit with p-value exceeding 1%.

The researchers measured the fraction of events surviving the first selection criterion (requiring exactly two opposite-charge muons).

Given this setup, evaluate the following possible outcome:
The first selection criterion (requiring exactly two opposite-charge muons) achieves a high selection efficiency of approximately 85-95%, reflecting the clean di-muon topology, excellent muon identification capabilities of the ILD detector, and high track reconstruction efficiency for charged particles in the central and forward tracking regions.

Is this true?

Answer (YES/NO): NO